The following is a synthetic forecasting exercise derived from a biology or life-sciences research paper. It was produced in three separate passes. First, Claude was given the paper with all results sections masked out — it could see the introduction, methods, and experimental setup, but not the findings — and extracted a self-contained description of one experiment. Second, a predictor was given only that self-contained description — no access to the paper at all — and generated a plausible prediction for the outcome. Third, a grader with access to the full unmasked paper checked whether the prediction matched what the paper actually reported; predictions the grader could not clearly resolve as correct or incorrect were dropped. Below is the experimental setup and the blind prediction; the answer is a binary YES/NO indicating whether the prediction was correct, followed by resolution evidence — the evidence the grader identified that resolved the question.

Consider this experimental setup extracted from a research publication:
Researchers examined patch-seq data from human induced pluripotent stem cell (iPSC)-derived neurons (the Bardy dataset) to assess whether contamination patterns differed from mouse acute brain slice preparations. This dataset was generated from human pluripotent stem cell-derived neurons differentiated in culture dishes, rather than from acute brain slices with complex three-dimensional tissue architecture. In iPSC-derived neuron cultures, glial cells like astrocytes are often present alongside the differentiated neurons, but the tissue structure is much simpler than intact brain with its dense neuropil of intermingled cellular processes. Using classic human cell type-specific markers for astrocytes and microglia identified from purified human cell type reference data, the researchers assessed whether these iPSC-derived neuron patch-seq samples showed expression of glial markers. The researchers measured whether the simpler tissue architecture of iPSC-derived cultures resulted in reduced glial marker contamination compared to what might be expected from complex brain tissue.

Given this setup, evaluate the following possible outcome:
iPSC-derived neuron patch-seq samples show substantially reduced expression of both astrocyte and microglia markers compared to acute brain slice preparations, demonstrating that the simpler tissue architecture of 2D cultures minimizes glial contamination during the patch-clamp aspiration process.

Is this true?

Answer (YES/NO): NO